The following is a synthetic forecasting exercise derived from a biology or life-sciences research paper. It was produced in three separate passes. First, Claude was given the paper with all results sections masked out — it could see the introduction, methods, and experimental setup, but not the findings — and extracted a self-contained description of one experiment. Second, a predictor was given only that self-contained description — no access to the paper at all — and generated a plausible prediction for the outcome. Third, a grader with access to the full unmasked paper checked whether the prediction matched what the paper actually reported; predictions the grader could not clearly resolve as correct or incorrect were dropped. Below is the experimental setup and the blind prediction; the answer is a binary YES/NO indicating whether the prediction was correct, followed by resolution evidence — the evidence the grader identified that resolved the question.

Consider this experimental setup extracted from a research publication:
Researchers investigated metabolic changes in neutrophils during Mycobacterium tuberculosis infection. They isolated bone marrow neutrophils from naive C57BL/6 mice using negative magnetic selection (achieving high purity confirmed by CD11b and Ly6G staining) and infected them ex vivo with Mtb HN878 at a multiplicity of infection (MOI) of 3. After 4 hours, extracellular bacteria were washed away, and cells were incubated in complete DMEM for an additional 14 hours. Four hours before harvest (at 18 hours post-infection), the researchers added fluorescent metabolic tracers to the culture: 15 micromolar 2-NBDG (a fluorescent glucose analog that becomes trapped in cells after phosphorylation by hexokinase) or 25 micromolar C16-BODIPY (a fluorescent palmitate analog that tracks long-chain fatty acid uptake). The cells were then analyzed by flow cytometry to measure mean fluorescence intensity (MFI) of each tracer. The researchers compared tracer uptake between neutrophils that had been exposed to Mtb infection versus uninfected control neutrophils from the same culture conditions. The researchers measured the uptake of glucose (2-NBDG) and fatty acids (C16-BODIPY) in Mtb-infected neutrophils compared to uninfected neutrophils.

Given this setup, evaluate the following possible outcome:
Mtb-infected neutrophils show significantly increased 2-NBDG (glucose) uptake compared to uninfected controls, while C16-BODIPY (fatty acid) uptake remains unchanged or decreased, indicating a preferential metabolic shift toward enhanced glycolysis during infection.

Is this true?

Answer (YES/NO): NO